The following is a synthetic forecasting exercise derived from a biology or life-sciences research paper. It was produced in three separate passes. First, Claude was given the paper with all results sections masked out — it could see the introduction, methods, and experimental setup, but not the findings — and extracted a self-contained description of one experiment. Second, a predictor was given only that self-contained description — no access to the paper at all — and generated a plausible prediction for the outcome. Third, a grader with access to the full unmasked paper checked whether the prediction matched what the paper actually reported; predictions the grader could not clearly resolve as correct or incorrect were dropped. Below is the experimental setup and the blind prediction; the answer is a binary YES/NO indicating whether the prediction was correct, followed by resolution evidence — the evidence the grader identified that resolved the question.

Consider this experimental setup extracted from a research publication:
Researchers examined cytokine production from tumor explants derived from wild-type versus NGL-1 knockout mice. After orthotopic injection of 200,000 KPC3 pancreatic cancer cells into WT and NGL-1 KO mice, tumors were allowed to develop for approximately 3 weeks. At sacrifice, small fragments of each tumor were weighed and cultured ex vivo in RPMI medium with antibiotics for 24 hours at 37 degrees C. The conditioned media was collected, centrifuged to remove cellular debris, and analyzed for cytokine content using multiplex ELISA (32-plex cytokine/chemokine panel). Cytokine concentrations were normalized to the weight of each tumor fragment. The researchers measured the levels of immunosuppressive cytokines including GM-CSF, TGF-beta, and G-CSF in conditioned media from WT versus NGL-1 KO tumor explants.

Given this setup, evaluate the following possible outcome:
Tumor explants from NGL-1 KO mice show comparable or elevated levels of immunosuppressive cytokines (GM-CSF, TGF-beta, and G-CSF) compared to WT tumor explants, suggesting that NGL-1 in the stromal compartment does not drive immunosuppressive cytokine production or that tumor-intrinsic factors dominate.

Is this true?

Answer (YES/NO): NO